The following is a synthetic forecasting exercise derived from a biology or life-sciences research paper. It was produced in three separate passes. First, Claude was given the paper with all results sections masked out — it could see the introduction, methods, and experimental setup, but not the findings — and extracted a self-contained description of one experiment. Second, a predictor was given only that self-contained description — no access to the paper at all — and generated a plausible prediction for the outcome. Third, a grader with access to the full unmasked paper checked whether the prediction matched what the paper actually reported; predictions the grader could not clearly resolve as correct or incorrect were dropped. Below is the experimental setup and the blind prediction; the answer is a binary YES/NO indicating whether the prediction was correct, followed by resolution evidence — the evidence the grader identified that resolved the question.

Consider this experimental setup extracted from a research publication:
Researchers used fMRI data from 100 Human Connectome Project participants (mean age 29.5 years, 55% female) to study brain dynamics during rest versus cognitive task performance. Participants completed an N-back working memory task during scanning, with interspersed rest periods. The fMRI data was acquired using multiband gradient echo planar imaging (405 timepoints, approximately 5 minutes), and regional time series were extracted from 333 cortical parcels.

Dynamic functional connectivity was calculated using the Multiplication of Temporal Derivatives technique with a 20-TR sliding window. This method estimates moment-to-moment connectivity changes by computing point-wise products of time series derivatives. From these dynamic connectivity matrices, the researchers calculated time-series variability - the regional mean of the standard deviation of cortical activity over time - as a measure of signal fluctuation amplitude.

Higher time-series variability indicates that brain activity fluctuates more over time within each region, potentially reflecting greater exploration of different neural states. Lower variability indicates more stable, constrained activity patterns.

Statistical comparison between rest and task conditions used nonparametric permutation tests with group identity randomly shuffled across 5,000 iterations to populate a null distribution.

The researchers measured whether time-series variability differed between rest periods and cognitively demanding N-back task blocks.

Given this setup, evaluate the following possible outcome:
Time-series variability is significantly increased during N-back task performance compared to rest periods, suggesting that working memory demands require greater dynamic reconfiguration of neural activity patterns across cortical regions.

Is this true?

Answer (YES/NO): YES